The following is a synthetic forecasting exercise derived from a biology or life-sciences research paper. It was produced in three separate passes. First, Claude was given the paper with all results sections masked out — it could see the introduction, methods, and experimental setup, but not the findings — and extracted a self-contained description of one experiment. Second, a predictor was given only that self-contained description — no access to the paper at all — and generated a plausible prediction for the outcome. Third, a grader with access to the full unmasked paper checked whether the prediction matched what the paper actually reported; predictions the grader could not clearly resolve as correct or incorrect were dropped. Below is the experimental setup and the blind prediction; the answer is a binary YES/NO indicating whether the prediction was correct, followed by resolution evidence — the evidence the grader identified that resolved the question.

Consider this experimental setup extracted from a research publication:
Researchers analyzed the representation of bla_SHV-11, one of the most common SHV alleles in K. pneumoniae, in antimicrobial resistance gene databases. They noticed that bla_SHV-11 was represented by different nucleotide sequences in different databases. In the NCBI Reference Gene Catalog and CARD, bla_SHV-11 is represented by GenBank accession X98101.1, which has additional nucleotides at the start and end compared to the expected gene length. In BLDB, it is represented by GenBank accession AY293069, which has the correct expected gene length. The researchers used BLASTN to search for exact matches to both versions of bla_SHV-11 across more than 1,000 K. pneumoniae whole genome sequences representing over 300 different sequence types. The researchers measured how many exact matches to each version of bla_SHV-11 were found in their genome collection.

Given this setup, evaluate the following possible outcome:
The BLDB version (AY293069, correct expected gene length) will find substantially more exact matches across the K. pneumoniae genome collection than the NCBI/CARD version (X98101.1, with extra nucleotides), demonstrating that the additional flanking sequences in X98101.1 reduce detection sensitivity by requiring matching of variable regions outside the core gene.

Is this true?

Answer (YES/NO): YES